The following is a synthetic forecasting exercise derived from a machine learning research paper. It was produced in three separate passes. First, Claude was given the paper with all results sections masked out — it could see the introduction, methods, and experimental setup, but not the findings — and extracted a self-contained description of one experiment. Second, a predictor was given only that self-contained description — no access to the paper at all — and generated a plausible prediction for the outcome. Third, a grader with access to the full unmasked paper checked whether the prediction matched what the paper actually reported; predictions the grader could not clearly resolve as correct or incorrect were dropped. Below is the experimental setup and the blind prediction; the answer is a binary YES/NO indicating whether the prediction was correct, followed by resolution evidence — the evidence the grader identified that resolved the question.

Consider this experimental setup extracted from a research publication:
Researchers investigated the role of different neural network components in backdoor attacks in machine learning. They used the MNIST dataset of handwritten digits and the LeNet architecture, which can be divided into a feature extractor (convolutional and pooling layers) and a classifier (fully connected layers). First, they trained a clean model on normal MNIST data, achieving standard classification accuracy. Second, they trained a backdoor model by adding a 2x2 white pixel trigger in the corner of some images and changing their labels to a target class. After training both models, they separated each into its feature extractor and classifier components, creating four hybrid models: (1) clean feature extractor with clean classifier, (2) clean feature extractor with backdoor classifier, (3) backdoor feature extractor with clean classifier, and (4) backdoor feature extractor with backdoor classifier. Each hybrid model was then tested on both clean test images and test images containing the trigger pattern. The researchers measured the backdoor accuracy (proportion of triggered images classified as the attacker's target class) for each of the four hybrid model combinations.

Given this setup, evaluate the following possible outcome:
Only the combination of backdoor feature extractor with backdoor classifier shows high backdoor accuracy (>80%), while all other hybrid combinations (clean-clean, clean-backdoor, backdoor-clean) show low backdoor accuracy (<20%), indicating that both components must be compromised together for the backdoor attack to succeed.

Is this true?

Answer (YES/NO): NO